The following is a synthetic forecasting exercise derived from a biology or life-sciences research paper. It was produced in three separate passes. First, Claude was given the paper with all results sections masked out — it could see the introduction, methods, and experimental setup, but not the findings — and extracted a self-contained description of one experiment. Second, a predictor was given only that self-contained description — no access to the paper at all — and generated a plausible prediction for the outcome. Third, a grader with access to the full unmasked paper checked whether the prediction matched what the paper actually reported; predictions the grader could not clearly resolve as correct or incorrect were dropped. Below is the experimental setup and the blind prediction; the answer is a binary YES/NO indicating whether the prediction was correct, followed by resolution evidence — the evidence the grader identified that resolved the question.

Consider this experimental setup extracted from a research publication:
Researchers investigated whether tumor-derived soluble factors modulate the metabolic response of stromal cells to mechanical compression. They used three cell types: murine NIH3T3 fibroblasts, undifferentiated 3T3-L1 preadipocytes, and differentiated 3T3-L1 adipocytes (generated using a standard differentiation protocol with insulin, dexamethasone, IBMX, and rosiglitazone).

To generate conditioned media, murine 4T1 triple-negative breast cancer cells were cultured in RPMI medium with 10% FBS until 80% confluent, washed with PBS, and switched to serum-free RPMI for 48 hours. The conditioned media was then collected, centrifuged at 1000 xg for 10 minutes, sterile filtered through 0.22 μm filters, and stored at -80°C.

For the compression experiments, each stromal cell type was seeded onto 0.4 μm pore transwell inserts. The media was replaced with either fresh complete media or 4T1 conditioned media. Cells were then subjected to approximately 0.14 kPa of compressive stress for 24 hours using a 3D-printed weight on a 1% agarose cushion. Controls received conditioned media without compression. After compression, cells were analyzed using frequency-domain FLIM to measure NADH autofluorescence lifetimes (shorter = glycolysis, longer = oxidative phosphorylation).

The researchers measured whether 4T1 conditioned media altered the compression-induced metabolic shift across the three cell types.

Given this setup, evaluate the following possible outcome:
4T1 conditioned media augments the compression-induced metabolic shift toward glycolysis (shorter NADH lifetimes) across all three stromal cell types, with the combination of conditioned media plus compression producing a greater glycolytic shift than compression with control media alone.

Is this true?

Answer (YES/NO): NO